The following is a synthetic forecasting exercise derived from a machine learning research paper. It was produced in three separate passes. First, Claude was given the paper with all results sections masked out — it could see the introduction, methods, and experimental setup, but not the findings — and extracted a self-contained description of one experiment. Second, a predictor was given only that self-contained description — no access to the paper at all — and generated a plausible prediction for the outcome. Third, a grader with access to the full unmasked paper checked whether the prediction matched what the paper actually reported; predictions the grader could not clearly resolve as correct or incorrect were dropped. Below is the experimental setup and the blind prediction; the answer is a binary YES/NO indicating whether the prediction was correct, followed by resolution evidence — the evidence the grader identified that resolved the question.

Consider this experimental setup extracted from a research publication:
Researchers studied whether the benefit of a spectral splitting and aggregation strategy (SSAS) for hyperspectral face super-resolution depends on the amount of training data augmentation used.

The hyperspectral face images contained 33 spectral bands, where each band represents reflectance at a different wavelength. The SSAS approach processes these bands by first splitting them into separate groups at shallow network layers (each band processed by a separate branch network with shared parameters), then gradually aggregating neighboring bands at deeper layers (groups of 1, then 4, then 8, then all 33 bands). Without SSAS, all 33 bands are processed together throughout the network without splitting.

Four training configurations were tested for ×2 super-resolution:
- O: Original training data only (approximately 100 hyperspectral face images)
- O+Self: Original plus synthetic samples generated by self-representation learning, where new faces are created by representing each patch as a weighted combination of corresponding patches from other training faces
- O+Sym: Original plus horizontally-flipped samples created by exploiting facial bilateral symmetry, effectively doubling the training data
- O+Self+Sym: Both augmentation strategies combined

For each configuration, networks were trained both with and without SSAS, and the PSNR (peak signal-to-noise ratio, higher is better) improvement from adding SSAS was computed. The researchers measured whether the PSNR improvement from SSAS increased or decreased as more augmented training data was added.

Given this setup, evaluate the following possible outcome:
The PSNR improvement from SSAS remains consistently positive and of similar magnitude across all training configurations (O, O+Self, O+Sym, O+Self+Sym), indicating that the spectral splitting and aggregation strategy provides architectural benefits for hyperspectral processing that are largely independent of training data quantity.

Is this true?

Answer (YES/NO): NO